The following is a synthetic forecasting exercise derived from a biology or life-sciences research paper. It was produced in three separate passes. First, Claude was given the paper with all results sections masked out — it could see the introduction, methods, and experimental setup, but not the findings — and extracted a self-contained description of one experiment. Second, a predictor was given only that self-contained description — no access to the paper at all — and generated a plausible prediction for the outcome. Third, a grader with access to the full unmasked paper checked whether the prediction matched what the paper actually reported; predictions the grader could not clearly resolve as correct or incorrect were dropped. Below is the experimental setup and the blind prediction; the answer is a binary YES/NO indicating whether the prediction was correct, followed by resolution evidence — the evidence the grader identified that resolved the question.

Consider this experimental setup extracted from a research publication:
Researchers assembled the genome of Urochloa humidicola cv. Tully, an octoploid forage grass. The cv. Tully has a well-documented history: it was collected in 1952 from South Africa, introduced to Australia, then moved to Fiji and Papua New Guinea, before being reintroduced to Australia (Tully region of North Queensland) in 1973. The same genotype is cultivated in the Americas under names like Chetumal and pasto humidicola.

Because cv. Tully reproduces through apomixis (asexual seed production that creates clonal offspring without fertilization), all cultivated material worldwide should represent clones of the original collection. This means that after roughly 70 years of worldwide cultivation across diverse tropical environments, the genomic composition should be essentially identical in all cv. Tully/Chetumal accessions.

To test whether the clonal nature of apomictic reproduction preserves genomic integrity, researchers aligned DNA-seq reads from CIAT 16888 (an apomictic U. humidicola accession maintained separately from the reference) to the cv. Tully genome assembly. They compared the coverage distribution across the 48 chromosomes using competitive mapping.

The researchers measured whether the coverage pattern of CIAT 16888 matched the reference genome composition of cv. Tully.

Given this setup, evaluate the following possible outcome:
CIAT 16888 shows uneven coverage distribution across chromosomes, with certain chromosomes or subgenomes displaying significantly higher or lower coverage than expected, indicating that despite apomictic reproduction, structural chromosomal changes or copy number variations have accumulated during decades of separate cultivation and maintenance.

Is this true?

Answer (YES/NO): NO